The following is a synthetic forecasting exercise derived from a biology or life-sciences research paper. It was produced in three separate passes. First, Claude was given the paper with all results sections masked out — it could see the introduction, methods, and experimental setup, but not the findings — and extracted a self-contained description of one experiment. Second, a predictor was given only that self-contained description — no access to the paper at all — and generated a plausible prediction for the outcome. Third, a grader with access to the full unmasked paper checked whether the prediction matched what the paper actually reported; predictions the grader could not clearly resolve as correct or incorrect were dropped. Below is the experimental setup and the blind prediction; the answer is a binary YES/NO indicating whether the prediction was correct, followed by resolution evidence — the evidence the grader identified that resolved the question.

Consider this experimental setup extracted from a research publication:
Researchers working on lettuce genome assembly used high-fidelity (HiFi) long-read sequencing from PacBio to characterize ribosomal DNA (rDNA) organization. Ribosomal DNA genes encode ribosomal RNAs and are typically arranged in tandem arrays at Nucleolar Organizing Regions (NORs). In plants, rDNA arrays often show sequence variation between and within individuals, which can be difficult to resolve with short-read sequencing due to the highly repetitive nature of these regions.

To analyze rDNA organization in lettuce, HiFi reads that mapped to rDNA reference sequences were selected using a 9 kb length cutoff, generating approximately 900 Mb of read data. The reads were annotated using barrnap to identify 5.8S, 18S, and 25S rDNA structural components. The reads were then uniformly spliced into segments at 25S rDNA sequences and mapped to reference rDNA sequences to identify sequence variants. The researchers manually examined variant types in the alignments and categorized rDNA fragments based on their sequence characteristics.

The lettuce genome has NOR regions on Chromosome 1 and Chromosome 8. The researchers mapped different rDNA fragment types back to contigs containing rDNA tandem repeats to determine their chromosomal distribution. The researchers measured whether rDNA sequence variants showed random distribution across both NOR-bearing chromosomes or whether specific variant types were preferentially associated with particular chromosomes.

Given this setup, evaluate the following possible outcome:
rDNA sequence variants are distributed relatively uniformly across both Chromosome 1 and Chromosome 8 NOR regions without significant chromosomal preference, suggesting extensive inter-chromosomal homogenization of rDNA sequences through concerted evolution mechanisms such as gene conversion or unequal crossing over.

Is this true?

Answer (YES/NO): NO